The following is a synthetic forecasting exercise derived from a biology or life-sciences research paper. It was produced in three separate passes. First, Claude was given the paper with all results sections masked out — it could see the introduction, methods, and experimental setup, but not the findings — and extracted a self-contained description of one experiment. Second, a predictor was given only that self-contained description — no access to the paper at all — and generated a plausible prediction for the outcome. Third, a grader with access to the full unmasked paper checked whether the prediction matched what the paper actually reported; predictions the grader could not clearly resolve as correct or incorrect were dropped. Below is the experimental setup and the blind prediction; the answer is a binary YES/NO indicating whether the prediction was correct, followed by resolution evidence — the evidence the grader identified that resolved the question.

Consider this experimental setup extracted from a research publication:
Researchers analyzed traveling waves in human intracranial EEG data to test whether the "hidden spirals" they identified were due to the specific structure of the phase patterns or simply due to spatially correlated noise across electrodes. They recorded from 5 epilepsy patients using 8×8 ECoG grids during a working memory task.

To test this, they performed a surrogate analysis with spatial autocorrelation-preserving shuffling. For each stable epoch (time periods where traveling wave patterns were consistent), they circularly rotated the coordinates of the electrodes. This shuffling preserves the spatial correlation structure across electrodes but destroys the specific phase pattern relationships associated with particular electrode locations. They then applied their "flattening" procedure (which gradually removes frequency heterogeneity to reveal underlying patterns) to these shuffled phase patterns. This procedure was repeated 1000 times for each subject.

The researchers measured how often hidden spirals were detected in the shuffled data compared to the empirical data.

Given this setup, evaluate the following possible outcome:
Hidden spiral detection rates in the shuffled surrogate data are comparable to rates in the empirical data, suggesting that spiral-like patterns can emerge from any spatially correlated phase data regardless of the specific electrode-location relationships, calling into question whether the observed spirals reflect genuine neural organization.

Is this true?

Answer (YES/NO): NO